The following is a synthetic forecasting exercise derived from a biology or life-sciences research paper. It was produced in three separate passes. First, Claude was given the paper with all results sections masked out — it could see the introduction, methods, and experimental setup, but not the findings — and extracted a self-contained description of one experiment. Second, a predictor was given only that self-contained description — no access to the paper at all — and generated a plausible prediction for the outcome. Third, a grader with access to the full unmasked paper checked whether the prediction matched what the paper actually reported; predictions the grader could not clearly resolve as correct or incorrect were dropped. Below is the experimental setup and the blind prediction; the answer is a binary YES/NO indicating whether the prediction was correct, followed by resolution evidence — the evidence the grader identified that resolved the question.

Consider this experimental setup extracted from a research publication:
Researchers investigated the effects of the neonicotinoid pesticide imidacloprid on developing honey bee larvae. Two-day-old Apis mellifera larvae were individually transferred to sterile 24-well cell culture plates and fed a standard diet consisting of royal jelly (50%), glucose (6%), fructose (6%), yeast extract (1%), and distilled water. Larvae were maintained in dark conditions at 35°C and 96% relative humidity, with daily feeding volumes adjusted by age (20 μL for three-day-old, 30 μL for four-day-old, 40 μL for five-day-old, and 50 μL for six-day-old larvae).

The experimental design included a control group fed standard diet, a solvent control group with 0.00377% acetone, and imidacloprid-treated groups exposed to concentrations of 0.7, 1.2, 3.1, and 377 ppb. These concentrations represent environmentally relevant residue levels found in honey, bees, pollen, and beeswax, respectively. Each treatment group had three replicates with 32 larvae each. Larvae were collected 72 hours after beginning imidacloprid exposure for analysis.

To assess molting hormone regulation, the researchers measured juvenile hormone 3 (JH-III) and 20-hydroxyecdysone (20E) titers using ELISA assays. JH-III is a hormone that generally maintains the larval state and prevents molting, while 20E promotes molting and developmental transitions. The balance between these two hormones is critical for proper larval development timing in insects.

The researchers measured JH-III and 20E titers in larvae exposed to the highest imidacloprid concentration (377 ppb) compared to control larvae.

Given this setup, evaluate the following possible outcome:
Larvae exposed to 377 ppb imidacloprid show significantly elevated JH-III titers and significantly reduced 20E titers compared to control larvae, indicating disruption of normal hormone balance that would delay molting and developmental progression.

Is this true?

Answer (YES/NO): NO